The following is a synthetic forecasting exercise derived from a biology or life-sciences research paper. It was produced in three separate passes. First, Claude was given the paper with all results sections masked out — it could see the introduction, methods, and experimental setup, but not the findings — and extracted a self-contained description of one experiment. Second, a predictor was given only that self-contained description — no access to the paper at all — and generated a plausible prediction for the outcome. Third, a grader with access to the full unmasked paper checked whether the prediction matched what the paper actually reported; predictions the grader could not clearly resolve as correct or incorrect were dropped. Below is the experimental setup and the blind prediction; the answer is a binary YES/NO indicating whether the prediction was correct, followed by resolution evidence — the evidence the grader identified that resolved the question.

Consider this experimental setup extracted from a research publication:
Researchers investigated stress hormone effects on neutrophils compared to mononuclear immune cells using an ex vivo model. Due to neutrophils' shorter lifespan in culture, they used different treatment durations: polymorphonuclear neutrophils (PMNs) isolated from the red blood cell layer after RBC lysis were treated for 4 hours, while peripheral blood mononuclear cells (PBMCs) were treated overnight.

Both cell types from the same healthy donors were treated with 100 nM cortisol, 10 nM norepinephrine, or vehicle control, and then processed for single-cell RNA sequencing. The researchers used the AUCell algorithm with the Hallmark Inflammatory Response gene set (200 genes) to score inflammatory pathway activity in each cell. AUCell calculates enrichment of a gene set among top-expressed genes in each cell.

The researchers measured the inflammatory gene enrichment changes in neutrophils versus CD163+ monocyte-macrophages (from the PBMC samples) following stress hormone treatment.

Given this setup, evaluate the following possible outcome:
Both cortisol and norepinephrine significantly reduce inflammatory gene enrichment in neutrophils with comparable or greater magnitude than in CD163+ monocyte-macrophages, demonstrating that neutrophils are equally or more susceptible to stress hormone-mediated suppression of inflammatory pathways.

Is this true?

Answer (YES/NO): NO